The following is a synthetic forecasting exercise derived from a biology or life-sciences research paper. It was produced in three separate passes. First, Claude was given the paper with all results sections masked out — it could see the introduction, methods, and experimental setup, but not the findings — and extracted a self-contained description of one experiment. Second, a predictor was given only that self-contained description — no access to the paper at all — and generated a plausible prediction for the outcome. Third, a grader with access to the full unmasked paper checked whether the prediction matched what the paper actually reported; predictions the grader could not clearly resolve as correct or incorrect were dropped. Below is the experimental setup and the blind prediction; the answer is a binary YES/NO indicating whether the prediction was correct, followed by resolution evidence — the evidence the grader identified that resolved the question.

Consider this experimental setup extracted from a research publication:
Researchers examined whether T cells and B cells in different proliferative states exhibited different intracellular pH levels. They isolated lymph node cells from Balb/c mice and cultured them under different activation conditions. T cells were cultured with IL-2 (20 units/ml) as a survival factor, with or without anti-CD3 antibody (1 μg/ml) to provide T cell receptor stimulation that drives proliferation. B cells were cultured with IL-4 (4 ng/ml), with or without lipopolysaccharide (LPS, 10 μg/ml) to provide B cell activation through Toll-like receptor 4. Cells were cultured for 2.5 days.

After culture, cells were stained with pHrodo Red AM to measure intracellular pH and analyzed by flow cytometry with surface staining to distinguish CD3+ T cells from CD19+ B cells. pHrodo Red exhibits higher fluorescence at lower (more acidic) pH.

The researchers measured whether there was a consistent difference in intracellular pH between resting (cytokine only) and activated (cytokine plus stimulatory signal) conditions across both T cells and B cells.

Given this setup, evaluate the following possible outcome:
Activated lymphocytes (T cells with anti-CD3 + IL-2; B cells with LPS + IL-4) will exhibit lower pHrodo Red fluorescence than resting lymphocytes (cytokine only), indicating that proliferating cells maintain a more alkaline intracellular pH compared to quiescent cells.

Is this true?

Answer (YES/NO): YES